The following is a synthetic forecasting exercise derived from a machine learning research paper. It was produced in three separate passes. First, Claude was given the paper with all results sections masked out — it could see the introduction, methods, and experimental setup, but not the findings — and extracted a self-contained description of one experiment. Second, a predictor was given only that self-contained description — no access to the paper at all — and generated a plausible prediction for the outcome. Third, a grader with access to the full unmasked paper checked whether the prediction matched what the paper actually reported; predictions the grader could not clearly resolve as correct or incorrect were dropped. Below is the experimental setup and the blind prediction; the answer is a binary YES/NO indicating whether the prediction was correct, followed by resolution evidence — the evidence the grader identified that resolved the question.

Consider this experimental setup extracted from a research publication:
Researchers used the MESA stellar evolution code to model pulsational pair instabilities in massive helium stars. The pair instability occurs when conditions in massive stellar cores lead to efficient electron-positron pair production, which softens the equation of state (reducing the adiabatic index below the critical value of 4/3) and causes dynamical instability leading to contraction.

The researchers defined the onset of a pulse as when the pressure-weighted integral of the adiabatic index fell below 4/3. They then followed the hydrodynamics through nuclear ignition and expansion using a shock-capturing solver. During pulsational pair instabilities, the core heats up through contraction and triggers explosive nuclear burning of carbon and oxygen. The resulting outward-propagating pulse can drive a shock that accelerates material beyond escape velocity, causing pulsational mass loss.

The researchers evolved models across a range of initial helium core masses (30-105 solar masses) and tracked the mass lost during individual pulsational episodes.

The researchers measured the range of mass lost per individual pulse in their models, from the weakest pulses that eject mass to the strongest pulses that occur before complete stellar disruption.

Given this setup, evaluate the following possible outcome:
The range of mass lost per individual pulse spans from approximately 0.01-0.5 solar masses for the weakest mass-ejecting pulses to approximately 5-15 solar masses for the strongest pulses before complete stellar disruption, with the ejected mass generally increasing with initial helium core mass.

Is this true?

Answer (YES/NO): NO